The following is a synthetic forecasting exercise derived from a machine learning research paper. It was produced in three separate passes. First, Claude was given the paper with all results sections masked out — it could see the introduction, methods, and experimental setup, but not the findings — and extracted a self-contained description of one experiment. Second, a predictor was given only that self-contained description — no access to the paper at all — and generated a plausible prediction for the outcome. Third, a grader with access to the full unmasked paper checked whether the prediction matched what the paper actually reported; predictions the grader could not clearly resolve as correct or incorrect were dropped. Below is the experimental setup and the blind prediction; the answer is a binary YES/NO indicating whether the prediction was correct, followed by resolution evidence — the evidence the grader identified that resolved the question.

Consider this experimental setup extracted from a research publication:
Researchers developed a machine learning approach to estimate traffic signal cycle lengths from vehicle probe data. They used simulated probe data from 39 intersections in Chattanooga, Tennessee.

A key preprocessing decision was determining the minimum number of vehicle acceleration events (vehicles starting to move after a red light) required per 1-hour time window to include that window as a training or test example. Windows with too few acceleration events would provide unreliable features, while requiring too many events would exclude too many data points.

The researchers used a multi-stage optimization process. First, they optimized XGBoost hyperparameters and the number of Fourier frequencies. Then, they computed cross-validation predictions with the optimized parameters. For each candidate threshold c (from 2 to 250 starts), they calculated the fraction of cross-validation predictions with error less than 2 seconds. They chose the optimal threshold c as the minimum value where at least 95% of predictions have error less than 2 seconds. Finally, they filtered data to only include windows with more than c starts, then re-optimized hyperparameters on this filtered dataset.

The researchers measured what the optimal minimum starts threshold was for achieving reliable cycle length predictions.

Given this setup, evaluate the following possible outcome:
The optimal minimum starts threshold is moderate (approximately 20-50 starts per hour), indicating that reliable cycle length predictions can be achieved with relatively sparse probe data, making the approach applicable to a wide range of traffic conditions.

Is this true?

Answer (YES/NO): YES